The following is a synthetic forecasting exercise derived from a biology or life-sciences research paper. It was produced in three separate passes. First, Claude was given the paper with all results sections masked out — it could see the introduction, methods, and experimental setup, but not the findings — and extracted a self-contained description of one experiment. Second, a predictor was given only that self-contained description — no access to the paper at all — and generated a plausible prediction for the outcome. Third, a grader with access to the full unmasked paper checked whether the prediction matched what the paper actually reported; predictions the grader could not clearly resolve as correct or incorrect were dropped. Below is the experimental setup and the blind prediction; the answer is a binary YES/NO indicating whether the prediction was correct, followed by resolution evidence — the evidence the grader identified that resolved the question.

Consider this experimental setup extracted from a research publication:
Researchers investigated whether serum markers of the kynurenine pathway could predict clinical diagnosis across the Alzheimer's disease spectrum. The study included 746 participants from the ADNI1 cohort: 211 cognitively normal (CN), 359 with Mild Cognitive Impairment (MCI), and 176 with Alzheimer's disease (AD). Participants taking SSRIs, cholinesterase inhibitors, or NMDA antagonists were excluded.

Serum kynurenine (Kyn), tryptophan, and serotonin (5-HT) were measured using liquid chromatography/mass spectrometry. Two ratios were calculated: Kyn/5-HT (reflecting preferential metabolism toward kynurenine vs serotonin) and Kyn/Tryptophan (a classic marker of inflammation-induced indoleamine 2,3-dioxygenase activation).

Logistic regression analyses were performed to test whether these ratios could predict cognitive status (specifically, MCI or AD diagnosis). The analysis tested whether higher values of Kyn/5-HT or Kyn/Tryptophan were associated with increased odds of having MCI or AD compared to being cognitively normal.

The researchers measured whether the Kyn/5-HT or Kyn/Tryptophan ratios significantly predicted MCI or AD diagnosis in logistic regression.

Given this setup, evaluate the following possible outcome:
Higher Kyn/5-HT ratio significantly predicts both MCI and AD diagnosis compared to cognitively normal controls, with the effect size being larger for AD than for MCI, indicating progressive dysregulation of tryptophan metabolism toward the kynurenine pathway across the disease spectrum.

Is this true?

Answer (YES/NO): NO